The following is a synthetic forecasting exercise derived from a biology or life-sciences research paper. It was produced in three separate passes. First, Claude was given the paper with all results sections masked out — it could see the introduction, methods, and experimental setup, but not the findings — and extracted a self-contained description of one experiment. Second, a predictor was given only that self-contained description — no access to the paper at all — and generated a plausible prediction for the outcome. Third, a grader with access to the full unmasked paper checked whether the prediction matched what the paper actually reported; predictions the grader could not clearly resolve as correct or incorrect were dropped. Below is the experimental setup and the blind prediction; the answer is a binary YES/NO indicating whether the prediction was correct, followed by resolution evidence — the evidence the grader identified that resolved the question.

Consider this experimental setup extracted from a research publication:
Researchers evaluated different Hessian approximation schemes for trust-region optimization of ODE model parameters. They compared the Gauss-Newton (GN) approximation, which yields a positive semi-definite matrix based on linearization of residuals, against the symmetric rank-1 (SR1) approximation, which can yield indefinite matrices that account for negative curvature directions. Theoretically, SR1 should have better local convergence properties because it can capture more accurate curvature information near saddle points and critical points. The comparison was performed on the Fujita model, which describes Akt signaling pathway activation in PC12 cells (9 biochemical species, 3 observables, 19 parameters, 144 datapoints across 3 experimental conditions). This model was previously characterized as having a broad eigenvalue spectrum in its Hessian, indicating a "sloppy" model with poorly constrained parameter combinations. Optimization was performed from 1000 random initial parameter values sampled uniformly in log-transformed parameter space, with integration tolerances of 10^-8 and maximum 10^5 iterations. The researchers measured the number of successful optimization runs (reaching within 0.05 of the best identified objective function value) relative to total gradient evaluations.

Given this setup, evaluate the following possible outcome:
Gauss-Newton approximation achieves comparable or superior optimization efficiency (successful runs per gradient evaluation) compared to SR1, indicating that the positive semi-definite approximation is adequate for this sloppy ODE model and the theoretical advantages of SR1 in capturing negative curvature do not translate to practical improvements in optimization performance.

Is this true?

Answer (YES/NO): YES